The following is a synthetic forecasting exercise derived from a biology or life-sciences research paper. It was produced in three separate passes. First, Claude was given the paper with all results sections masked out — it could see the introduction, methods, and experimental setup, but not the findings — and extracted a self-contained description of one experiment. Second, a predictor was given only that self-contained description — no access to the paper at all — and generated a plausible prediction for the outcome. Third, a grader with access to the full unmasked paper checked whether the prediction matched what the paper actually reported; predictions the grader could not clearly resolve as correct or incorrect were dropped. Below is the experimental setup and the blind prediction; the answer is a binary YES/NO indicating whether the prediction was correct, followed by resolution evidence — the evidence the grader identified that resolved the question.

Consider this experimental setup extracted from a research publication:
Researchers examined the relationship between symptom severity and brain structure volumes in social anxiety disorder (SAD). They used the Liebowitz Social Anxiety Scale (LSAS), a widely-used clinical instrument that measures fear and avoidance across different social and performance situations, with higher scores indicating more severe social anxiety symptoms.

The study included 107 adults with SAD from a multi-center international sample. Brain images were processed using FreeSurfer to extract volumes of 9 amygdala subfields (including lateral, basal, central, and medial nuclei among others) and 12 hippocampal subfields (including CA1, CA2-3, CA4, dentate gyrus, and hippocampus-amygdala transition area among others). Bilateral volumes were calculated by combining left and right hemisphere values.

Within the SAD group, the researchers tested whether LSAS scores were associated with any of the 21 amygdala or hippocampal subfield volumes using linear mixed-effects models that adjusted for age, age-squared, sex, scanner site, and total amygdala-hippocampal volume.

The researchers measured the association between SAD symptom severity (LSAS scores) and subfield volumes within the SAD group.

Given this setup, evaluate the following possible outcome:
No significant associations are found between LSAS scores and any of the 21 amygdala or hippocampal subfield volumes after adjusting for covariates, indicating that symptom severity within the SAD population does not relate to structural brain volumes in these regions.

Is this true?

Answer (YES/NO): YES